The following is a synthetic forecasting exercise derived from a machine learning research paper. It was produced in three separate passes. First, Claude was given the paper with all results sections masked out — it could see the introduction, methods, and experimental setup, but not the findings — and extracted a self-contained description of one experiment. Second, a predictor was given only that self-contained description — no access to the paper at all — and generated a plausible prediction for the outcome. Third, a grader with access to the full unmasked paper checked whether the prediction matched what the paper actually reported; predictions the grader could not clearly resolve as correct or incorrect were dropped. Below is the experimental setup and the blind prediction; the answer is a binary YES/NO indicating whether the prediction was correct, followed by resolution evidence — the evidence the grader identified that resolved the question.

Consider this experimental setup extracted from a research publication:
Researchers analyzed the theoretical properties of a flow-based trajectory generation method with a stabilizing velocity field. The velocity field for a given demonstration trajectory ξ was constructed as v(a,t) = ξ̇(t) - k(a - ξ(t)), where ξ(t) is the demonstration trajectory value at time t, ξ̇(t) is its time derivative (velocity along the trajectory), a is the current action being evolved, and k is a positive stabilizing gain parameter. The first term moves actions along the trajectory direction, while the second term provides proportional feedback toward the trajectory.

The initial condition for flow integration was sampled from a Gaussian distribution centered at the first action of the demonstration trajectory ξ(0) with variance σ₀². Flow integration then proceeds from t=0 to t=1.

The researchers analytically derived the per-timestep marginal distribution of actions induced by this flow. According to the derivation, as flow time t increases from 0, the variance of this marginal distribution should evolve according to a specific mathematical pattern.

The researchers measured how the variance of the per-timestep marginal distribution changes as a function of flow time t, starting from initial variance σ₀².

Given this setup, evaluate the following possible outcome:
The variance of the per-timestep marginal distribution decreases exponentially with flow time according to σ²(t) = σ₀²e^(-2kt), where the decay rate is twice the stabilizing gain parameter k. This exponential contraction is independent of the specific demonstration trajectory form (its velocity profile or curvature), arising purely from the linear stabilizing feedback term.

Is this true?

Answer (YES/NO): YES